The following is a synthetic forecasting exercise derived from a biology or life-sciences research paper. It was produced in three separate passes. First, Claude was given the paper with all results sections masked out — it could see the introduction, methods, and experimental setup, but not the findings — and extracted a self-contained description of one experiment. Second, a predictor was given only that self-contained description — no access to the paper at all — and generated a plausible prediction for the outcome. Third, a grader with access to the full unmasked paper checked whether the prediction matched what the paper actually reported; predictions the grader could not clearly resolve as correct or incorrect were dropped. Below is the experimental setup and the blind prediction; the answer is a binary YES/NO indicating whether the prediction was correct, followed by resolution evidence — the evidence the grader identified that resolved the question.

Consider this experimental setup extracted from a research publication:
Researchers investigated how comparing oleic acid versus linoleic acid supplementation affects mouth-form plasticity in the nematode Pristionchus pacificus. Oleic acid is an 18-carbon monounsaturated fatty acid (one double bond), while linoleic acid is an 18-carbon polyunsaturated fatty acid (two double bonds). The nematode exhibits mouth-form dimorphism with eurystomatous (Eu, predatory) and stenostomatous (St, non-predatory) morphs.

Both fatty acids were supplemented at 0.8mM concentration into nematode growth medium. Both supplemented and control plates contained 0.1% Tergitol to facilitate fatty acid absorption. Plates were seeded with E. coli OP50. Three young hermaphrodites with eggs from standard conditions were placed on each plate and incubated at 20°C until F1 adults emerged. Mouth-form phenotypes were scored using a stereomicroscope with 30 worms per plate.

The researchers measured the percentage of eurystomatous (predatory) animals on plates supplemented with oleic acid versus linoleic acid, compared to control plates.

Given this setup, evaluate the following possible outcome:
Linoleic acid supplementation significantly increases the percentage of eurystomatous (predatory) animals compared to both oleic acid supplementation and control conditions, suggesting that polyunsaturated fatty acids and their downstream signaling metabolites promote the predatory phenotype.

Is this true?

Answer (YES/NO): NO